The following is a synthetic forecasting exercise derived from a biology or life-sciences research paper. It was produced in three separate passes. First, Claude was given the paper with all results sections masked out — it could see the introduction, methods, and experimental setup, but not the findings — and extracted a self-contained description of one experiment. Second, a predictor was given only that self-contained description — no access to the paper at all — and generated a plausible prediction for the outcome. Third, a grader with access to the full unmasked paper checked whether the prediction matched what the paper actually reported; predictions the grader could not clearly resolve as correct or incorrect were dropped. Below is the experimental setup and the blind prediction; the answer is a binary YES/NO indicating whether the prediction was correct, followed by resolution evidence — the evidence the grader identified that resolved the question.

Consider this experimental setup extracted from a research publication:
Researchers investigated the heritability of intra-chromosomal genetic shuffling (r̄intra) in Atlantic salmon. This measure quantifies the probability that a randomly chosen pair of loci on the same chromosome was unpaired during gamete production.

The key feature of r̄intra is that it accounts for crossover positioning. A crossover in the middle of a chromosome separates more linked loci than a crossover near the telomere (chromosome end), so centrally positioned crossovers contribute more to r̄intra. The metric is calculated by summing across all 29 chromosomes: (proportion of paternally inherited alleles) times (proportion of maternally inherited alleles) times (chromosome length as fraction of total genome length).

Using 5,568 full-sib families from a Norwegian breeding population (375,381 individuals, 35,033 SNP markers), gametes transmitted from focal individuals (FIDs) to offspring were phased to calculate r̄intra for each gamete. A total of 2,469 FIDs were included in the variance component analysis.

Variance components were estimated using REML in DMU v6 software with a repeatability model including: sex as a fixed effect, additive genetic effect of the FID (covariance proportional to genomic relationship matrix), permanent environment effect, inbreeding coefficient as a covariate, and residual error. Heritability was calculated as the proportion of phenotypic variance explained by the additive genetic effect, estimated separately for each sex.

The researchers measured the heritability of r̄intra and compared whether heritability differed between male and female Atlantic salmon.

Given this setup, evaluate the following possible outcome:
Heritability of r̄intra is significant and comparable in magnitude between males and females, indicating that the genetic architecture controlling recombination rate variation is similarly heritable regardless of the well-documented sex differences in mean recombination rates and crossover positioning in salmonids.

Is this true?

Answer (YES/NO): NO